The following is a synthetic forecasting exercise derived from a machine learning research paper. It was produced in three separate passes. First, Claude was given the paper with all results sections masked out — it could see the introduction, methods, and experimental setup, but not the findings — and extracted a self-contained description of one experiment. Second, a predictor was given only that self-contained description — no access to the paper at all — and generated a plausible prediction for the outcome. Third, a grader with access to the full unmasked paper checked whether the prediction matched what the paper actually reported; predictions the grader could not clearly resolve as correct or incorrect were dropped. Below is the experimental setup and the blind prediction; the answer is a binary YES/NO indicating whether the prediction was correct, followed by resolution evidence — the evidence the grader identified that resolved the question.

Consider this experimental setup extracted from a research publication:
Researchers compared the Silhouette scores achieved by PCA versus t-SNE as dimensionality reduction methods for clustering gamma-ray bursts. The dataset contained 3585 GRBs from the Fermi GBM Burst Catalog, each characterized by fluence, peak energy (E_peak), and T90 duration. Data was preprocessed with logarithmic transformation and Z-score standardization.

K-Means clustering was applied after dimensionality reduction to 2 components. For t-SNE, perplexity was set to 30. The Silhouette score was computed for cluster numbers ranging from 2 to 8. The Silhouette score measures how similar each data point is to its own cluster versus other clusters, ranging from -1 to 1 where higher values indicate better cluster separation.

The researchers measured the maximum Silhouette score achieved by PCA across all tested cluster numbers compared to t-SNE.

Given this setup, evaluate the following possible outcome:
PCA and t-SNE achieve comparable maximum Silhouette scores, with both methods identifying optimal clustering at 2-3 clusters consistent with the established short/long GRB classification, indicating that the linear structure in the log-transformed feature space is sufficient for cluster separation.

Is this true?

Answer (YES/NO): NO